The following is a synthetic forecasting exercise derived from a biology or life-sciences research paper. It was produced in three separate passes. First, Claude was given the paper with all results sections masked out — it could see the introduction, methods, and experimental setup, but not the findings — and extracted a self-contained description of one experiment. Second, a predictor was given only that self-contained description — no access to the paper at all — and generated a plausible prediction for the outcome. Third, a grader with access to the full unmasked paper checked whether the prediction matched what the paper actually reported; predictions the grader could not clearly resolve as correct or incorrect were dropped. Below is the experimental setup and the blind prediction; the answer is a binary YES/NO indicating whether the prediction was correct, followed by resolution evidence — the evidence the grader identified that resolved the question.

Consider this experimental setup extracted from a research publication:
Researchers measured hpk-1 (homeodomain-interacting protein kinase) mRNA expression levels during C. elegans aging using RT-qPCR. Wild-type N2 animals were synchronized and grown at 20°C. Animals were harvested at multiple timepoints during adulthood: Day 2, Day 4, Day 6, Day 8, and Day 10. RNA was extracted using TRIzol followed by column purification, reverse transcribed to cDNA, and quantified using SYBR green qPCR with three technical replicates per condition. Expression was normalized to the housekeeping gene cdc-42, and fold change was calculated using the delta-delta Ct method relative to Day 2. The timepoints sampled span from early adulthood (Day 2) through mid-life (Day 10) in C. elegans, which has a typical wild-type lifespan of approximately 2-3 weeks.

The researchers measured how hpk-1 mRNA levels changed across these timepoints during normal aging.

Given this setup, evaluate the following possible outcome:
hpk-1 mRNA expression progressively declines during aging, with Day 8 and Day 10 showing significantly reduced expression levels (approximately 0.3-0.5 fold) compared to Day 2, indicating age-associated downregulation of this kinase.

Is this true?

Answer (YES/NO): NO